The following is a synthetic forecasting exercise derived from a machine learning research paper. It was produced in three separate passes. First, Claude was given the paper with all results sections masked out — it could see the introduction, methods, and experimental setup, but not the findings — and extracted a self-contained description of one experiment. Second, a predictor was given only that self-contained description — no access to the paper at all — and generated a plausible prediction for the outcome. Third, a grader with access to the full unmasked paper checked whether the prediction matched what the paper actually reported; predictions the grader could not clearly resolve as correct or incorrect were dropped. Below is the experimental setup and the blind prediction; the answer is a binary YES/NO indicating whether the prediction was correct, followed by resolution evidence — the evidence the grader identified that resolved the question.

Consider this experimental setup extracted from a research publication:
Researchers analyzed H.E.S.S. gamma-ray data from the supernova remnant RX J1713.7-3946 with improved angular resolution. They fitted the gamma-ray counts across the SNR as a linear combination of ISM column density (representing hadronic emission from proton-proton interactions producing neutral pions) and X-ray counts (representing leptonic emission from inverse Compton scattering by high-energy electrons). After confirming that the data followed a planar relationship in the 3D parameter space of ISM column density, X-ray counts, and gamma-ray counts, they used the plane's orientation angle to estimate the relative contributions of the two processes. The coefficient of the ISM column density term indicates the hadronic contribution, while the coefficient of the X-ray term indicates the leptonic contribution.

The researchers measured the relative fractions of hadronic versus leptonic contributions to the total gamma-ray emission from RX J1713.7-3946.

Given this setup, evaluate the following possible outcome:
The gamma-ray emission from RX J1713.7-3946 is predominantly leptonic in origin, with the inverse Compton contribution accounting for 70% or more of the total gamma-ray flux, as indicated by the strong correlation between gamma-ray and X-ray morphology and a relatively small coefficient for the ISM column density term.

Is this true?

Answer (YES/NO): NO